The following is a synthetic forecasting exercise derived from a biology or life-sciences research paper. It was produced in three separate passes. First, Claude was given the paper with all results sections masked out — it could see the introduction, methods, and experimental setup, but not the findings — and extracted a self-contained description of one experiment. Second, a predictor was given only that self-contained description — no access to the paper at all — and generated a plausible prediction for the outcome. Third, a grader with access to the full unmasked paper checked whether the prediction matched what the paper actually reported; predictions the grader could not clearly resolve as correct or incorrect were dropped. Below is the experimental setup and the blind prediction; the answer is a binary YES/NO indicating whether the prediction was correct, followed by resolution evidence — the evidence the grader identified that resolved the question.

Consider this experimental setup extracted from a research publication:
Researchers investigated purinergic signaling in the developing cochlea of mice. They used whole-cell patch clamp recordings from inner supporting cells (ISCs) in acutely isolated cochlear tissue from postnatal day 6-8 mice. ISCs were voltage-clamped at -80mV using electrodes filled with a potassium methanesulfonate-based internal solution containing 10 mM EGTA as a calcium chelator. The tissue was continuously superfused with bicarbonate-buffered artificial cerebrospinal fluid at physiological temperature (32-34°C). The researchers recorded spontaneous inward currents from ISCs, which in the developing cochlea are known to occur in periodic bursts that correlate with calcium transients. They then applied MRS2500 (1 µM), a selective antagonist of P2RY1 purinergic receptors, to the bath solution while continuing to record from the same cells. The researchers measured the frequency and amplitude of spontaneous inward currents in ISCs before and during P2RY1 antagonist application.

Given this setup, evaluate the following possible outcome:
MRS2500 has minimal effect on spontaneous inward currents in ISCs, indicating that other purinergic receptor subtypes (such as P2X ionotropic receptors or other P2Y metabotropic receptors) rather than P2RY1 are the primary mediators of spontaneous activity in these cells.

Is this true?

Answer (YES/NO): NO